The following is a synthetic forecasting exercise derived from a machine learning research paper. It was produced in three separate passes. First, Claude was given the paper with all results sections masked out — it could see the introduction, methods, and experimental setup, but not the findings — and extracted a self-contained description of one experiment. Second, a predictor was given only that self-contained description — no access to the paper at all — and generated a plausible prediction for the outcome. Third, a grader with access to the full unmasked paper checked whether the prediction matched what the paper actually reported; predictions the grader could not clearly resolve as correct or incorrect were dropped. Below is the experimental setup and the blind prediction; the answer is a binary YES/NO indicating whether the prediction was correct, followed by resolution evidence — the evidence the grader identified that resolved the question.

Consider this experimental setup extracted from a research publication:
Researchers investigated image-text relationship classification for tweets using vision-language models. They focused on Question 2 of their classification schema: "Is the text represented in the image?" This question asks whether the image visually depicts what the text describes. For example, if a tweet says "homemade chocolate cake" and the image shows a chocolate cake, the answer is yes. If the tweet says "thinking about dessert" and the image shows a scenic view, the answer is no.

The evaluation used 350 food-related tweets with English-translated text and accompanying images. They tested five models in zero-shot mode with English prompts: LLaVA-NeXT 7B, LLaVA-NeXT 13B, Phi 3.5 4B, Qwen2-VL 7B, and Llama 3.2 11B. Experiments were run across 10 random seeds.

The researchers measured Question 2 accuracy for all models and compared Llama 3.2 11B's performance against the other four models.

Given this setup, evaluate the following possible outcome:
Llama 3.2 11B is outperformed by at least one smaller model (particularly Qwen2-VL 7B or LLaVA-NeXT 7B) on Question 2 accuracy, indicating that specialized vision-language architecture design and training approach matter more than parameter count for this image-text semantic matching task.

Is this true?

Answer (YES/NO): NO